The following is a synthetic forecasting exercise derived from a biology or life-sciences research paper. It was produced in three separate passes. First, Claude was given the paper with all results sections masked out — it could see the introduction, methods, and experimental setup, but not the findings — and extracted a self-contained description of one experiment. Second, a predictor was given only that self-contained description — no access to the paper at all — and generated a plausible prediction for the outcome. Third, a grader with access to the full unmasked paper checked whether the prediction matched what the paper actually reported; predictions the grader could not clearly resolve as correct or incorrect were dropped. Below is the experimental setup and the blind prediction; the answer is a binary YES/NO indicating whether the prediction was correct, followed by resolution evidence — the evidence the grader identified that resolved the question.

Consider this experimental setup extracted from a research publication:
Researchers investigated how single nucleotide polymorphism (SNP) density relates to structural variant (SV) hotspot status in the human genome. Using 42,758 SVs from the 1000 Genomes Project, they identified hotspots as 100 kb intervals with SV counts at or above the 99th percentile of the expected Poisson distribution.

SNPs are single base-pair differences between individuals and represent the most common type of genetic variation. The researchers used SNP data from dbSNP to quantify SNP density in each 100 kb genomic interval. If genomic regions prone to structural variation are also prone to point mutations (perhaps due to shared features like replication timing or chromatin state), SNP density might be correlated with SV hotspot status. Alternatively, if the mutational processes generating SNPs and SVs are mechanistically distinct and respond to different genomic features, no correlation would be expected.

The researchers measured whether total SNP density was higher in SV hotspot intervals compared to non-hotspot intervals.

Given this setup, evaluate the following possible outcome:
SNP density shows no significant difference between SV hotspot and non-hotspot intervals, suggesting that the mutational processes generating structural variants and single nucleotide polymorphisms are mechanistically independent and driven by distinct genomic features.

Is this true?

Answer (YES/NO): NO